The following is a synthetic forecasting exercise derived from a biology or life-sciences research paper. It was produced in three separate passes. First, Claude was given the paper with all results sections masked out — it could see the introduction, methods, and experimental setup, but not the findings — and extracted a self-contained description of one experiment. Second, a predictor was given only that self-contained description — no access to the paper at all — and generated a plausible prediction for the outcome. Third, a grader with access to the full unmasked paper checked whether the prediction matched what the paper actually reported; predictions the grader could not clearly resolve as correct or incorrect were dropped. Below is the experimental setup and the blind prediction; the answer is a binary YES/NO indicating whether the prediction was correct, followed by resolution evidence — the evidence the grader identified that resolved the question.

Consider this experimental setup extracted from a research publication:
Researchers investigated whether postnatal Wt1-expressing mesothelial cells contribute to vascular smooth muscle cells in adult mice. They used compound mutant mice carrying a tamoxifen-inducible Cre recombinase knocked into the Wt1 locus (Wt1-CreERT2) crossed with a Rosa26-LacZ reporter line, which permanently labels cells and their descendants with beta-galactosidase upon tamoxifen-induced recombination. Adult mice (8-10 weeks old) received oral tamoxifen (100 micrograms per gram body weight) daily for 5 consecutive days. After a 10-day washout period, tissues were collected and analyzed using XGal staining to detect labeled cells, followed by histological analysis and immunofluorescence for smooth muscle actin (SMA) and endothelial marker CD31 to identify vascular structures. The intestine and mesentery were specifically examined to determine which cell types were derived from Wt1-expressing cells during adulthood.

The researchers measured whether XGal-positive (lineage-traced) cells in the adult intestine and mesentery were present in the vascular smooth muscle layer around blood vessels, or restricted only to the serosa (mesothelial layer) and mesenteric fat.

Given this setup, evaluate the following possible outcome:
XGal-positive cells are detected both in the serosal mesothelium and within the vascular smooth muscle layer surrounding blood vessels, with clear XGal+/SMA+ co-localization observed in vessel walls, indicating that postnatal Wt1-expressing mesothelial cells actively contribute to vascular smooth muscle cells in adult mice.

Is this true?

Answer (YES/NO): NO